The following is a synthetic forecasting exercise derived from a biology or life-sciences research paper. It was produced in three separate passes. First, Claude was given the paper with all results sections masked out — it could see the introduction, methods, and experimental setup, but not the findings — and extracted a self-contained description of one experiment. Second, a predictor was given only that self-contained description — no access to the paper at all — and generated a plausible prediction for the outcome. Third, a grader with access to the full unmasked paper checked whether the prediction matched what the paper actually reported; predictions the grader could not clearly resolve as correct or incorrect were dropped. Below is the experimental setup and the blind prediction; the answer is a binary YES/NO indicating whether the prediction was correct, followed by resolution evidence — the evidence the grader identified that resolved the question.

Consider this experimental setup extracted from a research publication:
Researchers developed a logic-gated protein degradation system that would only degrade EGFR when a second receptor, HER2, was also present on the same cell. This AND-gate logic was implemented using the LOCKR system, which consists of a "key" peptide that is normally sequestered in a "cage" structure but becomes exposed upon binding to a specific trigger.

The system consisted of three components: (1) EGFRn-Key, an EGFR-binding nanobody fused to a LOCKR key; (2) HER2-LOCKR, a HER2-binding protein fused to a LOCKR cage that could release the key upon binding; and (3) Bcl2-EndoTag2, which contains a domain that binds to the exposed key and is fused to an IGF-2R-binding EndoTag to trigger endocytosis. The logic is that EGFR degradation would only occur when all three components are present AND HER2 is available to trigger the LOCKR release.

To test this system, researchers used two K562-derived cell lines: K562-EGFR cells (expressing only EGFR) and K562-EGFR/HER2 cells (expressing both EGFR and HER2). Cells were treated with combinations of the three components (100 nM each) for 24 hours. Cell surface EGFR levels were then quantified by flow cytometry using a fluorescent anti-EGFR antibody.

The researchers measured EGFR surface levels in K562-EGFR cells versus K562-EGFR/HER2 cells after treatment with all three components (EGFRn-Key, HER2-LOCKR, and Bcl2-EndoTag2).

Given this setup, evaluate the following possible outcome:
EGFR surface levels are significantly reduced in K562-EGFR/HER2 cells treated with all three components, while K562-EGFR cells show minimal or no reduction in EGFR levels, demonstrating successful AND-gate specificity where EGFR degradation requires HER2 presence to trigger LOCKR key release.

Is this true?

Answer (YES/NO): YES